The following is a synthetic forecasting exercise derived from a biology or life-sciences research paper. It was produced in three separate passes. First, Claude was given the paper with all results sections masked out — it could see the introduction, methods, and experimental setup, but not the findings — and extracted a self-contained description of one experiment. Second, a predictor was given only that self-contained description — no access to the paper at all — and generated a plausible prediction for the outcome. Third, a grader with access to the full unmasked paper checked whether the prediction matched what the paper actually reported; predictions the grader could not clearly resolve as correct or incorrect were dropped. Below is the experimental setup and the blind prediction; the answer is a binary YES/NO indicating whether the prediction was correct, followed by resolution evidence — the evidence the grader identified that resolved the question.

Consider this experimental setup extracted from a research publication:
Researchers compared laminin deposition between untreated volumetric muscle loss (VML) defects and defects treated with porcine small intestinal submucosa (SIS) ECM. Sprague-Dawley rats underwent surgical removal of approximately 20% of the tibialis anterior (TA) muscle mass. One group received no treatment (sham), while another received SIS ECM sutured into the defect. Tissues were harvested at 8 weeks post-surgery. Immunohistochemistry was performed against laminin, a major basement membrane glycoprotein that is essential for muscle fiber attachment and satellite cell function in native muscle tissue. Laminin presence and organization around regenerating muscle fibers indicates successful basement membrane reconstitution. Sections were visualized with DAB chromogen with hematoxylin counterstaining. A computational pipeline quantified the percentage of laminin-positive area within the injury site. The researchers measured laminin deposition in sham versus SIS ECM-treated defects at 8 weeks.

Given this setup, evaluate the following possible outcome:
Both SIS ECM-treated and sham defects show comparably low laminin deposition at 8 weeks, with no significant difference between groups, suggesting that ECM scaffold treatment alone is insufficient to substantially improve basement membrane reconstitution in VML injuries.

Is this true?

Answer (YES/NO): NO